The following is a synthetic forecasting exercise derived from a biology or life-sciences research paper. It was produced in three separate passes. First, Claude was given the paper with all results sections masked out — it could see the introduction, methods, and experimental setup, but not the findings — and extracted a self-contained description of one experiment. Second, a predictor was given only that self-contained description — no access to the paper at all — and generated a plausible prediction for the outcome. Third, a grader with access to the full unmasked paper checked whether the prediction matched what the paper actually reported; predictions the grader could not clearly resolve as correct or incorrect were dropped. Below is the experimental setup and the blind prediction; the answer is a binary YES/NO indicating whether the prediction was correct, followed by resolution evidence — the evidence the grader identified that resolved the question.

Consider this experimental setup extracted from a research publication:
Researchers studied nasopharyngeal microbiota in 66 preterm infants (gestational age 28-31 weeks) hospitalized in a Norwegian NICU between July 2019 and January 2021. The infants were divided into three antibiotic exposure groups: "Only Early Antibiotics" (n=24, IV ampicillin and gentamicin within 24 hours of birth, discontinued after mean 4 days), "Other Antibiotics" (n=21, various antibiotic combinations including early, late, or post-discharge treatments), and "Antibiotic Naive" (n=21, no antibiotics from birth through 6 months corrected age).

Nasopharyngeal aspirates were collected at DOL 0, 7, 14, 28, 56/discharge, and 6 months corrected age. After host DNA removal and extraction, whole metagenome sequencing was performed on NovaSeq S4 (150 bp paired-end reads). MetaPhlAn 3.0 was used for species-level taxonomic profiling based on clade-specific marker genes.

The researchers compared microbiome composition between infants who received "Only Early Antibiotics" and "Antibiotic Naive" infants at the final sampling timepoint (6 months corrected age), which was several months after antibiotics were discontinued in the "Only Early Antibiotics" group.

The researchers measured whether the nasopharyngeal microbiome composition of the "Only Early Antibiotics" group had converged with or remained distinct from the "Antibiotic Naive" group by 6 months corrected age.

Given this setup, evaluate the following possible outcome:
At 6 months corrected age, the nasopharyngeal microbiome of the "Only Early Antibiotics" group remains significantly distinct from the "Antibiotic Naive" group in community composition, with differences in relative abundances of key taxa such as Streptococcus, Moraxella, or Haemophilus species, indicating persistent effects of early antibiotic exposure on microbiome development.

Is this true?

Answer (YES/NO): NO